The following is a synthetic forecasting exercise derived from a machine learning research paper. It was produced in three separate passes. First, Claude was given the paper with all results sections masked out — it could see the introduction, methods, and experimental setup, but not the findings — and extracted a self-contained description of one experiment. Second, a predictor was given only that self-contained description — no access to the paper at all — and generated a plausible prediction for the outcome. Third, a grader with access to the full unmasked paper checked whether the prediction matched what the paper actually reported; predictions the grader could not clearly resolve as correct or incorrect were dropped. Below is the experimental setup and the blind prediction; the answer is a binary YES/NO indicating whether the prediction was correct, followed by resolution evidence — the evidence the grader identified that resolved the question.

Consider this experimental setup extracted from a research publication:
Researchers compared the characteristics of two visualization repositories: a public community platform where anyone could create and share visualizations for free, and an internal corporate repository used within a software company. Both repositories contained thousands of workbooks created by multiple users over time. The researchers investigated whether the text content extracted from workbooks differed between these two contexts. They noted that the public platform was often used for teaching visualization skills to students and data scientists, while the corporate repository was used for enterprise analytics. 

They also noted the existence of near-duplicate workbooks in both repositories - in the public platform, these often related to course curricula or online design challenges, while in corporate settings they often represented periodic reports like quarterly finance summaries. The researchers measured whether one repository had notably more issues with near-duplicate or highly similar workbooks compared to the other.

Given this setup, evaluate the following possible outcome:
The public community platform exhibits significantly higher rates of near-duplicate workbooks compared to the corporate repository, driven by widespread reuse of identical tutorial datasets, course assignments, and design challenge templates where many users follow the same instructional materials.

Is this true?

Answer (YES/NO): YES